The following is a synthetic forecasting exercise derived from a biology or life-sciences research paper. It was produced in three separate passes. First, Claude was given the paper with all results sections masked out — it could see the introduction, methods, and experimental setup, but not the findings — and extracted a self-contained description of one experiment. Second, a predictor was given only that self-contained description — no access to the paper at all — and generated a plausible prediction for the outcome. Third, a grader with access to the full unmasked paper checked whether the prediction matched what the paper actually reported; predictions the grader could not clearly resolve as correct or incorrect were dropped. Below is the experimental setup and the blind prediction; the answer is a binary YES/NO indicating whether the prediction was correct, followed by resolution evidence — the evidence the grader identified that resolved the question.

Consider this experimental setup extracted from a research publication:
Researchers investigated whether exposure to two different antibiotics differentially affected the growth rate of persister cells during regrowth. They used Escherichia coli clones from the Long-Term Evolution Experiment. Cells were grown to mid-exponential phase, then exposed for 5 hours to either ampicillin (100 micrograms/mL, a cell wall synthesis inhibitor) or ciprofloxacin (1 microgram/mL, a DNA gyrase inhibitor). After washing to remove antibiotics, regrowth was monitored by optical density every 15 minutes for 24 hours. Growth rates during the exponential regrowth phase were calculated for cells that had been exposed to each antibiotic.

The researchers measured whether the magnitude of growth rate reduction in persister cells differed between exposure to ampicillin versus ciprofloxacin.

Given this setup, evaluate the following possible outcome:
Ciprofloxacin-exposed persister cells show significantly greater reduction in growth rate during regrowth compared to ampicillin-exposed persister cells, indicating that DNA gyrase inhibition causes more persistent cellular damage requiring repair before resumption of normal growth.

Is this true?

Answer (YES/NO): YES